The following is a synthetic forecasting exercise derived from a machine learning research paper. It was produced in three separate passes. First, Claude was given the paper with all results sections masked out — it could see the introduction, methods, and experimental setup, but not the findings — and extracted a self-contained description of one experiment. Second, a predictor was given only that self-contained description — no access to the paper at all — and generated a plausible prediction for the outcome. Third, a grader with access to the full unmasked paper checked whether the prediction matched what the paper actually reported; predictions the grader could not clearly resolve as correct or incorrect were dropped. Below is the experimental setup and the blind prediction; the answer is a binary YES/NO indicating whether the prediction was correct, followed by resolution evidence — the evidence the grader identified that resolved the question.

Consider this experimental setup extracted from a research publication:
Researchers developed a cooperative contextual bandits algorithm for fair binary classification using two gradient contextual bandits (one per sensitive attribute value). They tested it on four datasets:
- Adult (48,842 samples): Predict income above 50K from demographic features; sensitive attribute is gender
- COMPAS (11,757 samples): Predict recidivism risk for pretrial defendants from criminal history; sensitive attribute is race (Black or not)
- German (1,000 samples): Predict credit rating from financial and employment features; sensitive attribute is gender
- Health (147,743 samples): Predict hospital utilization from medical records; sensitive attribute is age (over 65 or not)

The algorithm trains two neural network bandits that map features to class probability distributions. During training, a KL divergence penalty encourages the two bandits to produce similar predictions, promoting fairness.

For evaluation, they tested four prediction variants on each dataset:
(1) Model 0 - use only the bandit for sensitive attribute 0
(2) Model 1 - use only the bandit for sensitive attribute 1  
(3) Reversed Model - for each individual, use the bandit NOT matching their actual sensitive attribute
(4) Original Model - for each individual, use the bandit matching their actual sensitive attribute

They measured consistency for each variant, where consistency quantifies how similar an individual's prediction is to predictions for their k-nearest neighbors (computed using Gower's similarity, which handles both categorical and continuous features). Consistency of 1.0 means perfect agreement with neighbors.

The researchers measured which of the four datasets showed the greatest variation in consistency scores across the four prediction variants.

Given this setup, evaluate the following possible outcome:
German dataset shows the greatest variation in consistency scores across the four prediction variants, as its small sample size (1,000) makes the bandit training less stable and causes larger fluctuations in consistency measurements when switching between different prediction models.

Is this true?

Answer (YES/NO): YES